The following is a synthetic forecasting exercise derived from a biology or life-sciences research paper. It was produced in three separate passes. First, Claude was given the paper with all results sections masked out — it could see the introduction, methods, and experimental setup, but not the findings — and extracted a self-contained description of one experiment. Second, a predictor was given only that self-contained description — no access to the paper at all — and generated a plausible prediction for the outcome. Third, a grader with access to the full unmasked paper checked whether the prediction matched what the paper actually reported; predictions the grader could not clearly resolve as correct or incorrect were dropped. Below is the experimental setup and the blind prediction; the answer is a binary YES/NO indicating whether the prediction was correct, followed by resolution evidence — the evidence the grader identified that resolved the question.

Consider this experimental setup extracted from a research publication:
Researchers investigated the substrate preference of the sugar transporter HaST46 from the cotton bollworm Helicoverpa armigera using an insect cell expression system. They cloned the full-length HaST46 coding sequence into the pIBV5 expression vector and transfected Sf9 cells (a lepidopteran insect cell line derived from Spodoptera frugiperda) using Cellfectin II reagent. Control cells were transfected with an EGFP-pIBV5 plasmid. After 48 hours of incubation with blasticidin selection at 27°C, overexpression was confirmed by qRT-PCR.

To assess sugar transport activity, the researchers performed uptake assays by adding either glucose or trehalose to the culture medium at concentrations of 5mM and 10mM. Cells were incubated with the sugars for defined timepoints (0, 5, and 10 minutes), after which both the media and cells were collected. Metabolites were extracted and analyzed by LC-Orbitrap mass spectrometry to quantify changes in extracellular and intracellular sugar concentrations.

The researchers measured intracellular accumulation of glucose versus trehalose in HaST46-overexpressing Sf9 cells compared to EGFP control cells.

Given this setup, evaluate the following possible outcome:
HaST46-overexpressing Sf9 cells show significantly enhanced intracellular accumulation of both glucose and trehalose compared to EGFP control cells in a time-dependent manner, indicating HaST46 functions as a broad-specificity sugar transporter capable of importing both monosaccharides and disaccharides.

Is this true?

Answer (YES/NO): NO